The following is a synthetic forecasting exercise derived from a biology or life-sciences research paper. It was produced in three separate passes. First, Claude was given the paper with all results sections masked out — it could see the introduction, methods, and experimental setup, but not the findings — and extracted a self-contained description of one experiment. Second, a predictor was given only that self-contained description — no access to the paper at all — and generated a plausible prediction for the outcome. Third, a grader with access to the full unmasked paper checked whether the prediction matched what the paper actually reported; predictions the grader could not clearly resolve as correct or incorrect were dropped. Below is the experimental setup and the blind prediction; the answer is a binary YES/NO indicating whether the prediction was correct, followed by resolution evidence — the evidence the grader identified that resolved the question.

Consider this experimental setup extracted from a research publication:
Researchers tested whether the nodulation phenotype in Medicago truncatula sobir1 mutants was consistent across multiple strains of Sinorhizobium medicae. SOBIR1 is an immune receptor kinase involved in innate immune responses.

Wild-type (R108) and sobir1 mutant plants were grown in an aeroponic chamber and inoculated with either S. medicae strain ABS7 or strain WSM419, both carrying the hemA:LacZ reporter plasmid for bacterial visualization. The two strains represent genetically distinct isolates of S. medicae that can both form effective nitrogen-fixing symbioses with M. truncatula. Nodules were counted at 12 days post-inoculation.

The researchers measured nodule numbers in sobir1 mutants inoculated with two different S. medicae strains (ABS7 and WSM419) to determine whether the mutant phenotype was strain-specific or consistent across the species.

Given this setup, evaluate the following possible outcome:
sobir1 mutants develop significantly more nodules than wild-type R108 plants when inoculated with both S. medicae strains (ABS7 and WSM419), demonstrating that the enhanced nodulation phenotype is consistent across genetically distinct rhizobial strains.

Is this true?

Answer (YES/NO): NO